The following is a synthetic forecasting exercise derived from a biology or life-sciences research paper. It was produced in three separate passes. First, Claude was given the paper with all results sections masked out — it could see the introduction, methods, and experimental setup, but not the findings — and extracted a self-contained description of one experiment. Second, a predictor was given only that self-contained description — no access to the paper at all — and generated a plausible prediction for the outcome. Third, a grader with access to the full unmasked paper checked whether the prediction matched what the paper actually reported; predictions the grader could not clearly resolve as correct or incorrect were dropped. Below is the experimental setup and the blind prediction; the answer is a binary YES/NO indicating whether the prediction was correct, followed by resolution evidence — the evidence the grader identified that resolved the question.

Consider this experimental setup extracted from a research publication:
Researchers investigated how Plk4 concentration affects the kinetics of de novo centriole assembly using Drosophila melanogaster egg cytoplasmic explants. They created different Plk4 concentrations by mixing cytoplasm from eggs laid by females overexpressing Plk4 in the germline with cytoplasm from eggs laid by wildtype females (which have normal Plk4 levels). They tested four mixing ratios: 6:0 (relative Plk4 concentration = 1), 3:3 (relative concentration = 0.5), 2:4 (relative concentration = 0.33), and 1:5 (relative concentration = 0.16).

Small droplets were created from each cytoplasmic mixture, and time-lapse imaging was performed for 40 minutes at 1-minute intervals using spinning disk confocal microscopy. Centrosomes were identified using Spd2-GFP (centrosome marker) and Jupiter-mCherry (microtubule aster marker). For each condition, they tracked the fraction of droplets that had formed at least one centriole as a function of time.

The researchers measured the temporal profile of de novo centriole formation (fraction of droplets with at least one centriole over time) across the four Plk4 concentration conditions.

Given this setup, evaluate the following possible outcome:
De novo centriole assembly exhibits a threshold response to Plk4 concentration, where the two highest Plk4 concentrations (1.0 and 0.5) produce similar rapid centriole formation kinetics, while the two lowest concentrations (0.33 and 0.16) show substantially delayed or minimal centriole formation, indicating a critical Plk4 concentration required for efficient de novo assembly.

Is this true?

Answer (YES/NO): NO